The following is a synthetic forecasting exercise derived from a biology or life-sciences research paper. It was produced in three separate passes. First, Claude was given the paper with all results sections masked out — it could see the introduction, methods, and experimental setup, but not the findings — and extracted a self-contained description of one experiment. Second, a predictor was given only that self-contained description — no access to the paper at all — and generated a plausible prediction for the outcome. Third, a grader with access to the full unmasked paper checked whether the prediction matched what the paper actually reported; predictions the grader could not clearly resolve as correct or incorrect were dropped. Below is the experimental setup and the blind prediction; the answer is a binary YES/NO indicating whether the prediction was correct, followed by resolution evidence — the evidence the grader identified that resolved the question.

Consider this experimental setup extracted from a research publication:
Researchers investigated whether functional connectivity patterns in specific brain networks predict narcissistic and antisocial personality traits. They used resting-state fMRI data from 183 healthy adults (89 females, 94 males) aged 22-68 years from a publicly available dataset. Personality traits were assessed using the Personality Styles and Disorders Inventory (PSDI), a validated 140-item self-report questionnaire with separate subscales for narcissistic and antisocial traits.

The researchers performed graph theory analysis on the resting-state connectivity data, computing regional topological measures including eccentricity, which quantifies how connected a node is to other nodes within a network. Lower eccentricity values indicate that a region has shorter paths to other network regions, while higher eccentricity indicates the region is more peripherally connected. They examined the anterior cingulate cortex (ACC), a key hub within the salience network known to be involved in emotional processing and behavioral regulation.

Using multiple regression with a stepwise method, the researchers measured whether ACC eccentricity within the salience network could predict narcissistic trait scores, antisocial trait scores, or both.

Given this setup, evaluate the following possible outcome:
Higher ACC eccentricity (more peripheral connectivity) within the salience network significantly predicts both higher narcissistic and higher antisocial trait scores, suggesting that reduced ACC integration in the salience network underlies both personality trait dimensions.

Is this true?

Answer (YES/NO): NO